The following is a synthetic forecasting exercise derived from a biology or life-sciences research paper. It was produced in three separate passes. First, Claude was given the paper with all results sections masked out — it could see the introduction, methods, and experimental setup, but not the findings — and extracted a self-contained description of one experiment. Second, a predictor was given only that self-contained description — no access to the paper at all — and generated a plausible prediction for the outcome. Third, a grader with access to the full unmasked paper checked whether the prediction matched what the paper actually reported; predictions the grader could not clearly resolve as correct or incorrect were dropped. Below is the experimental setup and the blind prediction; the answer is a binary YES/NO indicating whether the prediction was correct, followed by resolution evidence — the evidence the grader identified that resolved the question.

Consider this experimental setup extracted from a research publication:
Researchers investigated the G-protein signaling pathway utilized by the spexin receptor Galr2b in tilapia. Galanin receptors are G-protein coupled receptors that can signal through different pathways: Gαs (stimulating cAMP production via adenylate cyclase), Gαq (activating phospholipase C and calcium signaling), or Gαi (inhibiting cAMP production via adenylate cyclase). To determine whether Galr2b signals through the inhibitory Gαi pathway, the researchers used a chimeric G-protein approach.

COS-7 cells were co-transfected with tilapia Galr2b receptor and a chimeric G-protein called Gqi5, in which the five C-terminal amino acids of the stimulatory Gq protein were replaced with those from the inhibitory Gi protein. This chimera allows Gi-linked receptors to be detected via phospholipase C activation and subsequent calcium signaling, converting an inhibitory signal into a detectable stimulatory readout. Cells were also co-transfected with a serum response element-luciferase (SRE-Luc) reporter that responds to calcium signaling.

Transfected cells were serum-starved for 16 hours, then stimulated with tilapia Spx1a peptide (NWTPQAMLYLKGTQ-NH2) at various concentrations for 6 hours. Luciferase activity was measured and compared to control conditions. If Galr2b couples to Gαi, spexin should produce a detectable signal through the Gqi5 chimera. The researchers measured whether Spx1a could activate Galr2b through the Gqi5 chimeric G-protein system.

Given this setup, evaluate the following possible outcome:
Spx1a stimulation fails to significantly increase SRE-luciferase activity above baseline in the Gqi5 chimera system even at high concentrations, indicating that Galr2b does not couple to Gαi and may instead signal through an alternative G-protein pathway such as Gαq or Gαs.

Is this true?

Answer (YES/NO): NO